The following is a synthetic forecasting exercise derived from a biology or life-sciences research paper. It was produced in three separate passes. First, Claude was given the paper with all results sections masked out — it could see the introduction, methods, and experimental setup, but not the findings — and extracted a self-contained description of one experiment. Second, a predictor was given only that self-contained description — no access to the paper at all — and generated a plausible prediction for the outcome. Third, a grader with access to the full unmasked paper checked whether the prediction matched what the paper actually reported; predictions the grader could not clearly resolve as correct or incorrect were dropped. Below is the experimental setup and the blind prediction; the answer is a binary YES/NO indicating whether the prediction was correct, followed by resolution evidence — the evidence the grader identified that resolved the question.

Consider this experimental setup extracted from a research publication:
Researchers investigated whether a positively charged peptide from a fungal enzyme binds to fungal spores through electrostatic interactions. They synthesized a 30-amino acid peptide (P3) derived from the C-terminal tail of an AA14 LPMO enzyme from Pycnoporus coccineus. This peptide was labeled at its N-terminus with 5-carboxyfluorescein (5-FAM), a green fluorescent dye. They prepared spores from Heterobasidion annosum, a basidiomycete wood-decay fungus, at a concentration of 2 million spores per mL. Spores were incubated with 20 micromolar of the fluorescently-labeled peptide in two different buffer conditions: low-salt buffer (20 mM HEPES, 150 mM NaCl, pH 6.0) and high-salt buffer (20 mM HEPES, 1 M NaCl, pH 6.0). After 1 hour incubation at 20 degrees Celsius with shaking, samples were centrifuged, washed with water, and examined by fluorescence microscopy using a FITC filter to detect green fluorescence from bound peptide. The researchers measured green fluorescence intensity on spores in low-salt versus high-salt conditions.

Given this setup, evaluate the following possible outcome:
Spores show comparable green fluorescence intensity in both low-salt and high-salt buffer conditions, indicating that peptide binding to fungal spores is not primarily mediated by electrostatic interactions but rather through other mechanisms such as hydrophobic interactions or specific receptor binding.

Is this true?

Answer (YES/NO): NO